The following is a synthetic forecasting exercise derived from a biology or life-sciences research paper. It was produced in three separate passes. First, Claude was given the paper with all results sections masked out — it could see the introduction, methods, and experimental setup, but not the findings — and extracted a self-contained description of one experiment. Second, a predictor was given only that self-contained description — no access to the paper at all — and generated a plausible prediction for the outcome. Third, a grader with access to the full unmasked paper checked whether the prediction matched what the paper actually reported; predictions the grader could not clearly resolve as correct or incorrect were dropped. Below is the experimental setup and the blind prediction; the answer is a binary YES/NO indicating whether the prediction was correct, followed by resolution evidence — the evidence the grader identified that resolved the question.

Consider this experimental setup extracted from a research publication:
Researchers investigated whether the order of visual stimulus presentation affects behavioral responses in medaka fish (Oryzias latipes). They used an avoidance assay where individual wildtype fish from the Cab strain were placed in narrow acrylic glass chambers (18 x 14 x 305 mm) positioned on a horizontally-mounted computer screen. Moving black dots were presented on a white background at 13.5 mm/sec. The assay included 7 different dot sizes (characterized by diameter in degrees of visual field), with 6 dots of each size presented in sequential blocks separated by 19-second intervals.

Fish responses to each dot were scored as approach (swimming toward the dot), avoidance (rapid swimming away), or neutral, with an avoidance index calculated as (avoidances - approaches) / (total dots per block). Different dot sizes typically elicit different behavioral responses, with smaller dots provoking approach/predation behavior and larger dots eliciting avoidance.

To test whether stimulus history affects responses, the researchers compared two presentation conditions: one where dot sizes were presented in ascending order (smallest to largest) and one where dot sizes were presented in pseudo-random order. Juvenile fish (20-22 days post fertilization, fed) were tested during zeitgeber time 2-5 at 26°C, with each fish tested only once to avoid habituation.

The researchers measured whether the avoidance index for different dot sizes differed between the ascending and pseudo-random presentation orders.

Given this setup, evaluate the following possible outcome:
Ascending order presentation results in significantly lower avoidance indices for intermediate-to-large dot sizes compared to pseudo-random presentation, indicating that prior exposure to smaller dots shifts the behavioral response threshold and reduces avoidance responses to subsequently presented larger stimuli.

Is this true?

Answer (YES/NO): NO